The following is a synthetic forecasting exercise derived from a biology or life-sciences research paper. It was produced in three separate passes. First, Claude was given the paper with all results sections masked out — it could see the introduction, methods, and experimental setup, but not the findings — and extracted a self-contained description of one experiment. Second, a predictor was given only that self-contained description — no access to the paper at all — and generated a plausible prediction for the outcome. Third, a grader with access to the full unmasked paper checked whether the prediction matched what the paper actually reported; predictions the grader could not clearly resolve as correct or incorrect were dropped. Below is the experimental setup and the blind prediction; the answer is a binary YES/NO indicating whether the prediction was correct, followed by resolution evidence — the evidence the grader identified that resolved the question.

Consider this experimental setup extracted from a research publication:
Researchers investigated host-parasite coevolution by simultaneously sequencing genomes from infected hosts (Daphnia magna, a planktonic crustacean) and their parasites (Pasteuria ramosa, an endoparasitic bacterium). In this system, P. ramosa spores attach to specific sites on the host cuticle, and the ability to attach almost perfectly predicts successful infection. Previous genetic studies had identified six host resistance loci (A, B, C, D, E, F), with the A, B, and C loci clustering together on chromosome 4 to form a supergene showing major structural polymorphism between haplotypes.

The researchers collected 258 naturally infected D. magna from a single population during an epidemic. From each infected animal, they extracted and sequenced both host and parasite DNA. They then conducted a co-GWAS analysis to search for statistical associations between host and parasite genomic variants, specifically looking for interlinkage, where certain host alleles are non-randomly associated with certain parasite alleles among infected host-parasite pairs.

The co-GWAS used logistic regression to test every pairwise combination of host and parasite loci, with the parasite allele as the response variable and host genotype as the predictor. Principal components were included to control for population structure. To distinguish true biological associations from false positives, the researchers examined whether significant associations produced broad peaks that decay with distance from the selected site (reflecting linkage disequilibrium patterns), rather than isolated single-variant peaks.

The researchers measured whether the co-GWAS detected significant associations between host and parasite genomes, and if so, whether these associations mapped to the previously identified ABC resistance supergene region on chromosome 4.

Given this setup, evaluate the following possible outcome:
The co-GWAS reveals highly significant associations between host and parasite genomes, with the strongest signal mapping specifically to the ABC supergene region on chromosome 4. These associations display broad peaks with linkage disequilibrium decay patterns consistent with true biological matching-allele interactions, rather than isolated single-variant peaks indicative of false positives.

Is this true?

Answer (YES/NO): YES